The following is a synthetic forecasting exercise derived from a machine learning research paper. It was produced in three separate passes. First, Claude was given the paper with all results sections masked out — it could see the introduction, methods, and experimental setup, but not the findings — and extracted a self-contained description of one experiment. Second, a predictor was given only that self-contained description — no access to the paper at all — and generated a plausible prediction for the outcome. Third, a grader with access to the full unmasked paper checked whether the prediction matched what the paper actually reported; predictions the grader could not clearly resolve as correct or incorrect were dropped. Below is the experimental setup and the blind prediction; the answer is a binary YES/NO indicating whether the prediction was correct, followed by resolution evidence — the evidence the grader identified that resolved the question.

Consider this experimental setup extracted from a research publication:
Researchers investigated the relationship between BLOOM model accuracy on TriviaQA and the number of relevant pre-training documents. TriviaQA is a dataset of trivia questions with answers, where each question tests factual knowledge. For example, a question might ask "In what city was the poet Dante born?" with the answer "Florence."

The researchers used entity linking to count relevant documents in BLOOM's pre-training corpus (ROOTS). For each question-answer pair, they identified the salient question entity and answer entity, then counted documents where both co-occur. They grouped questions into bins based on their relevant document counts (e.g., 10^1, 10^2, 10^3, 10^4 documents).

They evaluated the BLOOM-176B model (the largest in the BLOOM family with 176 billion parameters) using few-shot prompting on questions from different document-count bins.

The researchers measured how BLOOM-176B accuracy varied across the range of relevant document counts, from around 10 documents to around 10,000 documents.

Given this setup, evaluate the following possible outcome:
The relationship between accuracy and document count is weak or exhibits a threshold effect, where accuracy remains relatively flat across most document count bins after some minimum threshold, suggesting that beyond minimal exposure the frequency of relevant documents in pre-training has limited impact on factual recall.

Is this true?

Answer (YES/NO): NO